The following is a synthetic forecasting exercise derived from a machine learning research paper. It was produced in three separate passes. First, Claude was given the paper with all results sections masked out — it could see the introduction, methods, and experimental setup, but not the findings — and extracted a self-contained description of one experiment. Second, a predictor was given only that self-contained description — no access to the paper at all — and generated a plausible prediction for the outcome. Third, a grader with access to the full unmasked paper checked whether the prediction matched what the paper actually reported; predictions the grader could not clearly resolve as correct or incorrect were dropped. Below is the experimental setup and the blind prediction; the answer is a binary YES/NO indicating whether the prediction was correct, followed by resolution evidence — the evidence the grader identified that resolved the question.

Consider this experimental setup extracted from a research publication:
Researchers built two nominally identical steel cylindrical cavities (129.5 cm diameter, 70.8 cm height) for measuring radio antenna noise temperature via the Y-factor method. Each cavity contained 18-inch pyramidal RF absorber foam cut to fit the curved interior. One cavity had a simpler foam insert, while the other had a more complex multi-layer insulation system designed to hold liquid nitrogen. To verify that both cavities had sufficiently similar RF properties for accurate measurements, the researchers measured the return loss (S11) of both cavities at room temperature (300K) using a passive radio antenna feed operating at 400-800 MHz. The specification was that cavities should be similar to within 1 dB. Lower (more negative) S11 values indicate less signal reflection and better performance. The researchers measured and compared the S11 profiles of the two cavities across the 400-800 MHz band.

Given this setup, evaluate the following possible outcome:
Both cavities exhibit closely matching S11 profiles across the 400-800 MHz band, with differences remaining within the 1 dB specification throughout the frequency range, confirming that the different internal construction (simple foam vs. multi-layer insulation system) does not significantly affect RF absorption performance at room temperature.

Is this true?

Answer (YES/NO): YES